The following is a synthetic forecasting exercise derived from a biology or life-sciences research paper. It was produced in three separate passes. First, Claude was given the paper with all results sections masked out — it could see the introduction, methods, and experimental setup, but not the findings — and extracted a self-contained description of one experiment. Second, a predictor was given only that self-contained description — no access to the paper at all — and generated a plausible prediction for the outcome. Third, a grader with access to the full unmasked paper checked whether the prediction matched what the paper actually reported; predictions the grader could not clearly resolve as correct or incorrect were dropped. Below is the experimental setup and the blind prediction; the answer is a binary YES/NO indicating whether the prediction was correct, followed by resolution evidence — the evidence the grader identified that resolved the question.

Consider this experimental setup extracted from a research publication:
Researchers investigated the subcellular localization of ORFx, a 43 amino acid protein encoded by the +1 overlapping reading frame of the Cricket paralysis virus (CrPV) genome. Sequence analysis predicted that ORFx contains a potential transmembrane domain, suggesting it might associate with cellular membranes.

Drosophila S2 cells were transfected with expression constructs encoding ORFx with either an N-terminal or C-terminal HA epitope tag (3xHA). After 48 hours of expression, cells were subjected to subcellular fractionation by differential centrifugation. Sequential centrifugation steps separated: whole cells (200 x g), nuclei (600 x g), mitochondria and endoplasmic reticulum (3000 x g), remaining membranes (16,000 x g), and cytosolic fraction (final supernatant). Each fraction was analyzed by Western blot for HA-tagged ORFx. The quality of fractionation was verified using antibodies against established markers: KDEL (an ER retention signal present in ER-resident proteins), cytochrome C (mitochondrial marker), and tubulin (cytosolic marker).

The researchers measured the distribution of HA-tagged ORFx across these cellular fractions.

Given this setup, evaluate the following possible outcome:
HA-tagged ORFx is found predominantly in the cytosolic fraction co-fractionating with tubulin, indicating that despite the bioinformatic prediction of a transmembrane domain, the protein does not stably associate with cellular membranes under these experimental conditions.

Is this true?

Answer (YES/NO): NO